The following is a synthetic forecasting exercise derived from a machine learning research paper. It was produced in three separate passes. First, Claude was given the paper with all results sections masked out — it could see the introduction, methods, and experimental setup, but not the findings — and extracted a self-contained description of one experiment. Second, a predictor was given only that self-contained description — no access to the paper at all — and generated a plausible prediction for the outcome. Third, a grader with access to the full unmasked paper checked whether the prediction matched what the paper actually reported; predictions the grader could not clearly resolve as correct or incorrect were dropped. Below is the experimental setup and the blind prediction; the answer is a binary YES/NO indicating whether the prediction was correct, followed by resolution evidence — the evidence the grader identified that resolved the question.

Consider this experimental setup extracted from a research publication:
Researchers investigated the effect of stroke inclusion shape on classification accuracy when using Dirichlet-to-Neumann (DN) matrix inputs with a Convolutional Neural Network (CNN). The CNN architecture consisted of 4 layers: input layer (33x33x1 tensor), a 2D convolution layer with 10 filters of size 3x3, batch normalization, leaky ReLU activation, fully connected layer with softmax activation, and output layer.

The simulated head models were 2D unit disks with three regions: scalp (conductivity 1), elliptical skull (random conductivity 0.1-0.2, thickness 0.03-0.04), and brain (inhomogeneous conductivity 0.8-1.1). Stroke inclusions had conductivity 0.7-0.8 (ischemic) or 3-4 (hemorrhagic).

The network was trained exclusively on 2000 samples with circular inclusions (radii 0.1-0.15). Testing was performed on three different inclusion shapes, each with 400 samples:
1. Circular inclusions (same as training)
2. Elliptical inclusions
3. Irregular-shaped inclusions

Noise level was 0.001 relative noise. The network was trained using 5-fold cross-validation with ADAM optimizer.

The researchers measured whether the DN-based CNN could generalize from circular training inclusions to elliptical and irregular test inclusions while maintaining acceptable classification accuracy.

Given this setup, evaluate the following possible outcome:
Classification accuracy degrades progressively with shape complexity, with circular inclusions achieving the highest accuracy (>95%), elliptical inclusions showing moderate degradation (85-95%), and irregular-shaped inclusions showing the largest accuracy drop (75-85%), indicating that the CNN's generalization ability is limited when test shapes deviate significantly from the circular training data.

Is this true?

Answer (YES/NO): YES